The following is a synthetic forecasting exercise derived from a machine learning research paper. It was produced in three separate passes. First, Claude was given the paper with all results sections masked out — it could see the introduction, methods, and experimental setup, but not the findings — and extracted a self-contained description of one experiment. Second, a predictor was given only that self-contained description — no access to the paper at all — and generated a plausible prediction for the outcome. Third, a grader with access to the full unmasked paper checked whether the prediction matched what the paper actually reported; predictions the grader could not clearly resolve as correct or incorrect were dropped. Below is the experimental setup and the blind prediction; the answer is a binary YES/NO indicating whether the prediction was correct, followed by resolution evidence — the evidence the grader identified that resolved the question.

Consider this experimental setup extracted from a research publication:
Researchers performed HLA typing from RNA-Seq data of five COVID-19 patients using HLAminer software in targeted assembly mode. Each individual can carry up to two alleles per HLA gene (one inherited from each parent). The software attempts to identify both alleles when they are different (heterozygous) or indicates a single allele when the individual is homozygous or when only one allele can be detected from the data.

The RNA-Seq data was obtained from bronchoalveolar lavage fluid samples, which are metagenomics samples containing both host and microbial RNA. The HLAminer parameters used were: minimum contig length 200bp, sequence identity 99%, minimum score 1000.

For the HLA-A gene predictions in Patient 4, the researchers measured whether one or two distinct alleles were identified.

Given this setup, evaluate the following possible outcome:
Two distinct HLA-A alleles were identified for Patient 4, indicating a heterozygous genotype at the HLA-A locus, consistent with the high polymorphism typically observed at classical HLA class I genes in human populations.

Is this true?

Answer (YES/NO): NO